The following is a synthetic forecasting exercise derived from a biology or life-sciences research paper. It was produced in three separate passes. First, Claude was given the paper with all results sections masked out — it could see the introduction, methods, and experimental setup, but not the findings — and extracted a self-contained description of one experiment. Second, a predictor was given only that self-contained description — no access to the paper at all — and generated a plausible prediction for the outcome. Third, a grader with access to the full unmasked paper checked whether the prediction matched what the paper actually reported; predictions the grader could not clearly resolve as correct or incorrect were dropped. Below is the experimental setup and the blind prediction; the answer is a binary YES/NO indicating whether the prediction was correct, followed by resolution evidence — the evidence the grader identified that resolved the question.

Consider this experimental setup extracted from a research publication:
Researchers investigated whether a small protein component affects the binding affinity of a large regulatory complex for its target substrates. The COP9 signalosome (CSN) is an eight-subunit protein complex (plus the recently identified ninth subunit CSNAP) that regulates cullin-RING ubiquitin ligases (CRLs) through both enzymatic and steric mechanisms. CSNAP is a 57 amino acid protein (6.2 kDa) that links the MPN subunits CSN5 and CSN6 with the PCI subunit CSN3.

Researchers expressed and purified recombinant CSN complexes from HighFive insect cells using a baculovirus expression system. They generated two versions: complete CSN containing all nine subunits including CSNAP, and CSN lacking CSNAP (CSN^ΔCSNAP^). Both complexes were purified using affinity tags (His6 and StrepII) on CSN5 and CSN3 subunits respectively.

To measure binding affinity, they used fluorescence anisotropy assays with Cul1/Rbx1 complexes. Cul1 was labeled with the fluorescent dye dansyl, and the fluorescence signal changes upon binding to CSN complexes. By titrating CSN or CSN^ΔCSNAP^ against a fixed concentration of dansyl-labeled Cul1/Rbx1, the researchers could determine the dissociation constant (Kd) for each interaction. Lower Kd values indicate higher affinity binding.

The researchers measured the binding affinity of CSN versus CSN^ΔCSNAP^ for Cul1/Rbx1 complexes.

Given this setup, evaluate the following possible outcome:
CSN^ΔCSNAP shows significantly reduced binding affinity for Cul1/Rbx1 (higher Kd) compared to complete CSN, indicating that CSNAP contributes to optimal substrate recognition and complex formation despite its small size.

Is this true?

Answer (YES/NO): NO